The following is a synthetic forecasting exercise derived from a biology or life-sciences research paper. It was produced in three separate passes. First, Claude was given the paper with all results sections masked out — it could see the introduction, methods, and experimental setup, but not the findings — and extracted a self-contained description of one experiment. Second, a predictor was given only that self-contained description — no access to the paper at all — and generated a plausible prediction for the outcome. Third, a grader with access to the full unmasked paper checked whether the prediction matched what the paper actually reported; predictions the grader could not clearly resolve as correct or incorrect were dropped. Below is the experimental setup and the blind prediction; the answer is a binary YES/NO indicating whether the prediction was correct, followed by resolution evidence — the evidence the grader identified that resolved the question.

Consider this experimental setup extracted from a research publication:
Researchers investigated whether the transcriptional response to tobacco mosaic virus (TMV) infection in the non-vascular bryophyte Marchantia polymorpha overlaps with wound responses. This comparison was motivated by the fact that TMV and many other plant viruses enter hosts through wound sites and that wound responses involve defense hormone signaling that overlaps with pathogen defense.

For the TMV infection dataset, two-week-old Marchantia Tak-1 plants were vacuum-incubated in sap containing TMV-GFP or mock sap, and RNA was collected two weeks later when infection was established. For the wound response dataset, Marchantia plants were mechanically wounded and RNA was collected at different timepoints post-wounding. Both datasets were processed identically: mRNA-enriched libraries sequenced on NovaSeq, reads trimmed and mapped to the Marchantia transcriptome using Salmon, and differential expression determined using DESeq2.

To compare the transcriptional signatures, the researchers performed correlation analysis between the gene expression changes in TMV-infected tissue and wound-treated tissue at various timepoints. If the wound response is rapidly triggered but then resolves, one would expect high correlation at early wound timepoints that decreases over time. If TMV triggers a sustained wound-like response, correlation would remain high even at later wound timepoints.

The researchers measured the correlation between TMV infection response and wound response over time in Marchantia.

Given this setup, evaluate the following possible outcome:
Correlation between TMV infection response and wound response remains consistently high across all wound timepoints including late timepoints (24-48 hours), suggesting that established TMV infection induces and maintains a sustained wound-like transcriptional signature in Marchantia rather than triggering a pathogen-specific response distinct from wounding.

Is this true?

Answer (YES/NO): YES